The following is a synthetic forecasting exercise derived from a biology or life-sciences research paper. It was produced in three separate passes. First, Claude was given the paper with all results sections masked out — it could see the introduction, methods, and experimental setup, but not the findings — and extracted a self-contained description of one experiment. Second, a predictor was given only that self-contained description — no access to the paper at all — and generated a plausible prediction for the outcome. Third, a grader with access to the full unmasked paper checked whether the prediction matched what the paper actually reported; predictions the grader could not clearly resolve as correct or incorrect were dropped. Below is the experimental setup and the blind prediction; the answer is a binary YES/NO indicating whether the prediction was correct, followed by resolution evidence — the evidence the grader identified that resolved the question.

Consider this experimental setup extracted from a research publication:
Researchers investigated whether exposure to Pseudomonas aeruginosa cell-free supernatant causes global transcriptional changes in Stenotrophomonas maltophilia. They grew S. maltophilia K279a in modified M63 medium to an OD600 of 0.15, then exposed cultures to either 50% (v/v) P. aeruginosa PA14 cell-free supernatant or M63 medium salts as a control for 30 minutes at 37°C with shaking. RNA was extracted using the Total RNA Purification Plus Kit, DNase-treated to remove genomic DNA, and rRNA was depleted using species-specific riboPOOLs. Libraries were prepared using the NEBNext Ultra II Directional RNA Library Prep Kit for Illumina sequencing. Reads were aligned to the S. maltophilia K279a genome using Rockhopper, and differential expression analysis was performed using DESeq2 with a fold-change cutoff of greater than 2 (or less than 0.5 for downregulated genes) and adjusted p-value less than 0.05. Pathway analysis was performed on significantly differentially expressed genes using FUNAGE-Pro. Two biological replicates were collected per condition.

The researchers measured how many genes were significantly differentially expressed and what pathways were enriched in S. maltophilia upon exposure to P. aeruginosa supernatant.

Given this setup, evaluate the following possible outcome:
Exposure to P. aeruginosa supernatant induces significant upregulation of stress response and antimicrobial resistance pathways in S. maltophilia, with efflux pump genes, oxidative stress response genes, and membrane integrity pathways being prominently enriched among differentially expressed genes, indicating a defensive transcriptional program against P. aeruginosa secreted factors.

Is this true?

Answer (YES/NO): NO